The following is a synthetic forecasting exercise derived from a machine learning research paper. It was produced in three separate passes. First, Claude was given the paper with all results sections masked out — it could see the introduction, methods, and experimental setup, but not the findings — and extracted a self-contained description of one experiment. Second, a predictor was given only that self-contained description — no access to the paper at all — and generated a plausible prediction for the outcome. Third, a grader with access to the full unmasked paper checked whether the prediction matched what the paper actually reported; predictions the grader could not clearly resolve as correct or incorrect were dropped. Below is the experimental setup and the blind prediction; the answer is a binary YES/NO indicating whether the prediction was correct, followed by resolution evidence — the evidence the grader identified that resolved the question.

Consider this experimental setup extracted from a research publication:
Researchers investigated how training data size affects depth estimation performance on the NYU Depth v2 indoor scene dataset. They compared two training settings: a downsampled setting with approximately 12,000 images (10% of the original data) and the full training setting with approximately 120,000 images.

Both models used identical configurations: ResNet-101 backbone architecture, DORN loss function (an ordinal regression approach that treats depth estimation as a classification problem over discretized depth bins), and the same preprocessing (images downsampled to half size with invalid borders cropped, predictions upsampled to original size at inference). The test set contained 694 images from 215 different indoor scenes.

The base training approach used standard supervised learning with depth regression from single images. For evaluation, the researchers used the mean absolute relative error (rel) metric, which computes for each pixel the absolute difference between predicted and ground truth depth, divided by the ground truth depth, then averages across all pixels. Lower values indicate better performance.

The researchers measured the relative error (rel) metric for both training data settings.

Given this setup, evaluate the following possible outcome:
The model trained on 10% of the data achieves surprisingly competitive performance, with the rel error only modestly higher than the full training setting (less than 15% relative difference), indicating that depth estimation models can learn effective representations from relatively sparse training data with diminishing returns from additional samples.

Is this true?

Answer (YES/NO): NO